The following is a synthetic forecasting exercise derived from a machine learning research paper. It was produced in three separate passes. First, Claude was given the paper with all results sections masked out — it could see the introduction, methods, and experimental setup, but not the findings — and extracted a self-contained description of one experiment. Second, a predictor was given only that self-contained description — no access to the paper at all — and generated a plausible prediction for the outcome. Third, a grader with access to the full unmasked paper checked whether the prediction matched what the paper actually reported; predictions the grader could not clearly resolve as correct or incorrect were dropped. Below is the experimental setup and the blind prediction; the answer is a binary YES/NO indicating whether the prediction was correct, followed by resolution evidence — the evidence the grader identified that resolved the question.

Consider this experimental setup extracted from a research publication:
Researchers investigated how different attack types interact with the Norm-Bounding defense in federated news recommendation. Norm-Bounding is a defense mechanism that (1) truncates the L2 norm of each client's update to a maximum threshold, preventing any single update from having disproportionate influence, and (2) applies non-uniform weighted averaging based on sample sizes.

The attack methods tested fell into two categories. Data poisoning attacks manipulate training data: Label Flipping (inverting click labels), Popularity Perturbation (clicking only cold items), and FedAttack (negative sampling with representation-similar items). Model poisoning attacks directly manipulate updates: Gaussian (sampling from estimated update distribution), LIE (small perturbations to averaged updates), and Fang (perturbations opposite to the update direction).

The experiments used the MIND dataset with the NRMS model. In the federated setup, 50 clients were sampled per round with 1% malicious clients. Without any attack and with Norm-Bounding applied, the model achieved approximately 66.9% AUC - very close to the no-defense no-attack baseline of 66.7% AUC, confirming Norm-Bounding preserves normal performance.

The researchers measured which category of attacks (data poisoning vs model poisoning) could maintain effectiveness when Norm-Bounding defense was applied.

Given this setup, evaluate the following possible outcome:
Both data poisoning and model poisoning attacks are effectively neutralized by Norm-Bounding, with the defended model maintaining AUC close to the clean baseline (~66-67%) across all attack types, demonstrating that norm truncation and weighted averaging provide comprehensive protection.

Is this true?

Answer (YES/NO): NO